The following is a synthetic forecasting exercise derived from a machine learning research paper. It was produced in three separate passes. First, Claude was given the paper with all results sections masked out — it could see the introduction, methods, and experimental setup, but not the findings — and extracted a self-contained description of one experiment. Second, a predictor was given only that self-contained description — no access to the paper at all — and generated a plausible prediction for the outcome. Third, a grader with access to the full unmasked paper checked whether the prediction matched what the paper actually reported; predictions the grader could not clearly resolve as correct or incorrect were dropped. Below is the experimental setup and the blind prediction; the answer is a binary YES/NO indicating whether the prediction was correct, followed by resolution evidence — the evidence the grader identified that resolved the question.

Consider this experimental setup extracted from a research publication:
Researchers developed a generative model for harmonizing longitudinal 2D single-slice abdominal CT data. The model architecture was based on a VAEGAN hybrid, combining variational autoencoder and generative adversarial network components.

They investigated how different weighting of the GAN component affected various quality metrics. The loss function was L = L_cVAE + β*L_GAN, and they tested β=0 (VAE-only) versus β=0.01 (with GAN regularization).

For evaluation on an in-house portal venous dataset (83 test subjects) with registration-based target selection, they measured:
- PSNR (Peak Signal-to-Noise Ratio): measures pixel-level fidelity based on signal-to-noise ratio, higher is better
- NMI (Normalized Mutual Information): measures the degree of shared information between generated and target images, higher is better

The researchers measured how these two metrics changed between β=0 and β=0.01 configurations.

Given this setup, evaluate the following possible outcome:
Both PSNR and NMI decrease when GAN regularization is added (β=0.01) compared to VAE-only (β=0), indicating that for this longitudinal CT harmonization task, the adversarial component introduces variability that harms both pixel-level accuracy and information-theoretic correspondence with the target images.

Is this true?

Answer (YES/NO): NO